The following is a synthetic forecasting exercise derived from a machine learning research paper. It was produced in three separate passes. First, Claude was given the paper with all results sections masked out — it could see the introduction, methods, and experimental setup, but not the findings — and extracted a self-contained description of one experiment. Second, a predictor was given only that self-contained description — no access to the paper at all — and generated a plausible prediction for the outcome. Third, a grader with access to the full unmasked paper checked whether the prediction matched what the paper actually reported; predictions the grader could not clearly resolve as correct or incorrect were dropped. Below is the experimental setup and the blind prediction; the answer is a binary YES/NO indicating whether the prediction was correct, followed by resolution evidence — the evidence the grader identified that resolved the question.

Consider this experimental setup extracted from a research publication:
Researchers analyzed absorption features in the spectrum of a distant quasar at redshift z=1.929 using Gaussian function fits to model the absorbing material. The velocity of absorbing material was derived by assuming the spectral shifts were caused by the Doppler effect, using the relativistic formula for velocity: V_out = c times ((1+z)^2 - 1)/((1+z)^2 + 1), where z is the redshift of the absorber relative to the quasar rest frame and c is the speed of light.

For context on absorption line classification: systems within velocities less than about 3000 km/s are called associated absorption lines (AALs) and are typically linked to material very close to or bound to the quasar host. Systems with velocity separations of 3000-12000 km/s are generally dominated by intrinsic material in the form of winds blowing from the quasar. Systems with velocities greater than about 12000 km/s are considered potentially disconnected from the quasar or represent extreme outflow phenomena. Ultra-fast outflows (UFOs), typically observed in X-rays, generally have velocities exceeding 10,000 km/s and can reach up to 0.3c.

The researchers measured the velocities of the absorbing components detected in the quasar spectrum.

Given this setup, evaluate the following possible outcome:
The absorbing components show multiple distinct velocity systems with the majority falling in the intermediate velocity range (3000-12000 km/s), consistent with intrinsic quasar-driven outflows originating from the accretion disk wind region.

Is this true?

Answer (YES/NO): NO